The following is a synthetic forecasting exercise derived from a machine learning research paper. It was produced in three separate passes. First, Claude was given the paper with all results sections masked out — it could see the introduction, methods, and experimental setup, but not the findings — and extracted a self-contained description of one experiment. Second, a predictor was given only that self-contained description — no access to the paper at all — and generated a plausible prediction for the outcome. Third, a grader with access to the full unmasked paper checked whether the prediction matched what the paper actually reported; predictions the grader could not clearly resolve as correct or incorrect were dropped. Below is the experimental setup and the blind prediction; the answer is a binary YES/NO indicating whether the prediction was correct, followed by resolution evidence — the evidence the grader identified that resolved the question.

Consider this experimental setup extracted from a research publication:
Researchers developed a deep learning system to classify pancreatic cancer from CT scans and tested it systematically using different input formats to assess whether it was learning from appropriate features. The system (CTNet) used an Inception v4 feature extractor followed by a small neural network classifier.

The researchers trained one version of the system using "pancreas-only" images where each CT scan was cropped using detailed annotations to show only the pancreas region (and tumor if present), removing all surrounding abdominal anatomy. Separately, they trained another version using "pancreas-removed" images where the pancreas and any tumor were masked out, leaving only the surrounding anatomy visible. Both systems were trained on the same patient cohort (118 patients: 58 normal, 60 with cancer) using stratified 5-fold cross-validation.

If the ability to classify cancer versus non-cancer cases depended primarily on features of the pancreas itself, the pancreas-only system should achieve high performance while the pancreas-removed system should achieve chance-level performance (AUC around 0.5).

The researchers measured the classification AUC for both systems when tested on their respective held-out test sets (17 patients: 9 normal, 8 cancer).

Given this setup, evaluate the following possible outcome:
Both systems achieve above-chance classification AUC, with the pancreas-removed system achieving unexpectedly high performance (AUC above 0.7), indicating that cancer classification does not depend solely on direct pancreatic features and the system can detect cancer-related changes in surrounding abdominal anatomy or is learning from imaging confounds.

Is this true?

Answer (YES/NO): YES